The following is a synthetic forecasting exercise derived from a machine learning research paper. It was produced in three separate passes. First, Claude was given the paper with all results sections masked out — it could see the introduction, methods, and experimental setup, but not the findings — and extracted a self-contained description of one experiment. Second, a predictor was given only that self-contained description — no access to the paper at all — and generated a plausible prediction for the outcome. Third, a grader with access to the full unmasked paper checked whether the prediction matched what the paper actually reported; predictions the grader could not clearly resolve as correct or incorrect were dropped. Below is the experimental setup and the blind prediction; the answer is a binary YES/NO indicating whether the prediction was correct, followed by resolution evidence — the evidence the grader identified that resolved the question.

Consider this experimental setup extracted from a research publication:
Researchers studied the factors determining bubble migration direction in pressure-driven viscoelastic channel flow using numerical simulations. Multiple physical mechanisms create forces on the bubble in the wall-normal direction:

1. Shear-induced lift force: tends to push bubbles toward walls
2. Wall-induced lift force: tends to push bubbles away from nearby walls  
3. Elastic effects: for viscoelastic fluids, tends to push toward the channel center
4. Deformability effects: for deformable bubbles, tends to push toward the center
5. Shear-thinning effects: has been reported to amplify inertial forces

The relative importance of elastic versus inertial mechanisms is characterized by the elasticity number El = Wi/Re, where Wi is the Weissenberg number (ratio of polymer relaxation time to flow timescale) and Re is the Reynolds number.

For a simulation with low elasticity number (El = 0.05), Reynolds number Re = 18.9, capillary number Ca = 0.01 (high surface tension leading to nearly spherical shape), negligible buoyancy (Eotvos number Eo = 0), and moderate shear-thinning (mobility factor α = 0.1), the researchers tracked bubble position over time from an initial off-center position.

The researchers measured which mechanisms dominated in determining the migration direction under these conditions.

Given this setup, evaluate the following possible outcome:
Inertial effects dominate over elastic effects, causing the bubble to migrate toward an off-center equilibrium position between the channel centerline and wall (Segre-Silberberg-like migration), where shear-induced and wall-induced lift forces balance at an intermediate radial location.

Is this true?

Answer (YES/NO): NO